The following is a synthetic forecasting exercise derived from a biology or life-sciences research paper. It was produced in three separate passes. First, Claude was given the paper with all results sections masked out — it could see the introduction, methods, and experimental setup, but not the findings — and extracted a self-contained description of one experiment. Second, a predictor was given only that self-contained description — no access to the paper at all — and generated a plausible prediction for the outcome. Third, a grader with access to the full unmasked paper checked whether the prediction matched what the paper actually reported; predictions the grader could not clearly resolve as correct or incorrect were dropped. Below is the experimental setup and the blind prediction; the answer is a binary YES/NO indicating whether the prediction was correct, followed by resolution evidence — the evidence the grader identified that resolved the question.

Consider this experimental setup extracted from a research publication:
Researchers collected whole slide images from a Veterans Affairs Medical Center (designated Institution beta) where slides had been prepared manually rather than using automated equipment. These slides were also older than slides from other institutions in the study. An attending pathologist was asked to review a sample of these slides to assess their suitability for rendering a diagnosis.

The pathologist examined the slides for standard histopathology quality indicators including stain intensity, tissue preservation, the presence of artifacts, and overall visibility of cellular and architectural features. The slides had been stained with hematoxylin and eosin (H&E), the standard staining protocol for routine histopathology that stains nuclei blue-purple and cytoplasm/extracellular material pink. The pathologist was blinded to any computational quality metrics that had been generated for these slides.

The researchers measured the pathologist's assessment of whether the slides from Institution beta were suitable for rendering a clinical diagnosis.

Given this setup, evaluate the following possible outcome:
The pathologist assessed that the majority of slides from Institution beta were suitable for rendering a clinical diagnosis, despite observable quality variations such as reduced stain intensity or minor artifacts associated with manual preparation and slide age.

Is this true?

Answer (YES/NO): NO